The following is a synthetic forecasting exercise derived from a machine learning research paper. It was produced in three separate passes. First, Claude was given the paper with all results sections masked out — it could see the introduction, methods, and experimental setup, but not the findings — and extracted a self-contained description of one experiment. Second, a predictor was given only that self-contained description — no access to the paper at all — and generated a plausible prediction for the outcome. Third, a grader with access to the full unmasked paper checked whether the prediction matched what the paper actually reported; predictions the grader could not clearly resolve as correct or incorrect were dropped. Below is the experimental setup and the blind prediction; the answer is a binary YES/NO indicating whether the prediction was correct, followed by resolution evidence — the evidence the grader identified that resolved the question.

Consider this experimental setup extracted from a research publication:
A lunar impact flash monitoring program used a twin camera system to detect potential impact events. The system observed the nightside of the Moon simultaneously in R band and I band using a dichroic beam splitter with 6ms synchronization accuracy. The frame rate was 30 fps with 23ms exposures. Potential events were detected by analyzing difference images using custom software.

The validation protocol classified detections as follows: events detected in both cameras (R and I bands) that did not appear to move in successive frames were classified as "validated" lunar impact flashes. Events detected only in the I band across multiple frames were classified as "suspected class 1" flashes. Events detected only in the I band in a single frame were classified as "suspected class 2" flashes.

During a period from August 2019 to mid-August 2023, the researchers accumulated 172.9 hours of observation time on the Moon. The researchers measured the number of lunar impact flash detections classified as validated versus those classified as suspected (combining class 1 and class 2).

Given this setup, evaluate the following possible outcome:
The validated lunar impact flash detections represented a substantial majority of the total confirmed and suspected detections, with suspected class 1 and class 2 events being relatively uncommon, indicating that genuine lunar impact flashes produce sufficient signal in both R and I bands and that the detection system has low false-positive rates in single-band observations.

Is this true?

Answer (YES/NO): NO